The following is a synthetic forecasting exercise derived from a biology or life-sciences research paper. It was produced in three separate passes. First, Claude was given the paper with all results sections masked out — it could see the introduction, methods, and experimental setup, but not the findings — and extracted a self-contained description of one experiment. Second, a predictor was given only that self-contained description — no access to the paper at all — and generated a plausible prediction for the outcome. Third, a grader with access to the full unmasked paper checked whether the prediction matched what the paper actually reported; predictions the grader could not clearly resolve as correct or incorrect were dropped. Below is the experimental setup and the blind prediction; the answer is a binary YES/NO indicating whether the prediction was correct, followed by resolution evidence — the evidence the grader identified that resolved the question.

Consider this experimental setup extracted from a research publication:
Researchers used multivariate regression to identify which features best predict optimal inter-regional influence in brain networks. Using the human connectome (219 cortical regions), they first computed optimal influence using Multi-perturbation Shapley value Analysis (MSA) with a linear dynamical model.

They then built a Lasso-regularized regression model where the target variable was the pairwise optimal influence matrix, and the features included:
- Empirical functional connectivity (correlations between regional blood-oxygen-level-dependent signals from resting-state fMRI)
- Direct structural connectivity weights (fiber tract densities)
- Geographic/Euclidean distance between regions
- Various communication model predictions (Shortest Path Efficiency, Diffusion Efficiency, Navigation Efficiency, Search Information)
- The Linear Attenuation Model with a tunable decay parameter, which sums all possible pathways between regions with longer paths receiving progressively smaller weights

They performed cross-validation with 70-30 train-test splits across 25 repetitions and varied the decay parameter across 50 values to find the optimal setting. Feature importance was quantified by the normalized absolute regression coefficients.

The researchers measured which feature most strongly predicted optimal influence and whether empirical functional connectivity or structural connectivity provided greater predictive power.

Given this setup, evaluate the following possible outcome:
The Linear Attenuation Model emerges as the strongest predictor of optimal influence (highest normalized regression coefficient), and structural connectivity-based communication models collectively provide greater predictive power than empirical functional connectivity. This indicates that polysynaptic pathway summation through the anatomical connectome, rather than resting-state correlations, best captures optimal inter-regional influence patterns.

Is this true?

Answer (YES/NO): NO